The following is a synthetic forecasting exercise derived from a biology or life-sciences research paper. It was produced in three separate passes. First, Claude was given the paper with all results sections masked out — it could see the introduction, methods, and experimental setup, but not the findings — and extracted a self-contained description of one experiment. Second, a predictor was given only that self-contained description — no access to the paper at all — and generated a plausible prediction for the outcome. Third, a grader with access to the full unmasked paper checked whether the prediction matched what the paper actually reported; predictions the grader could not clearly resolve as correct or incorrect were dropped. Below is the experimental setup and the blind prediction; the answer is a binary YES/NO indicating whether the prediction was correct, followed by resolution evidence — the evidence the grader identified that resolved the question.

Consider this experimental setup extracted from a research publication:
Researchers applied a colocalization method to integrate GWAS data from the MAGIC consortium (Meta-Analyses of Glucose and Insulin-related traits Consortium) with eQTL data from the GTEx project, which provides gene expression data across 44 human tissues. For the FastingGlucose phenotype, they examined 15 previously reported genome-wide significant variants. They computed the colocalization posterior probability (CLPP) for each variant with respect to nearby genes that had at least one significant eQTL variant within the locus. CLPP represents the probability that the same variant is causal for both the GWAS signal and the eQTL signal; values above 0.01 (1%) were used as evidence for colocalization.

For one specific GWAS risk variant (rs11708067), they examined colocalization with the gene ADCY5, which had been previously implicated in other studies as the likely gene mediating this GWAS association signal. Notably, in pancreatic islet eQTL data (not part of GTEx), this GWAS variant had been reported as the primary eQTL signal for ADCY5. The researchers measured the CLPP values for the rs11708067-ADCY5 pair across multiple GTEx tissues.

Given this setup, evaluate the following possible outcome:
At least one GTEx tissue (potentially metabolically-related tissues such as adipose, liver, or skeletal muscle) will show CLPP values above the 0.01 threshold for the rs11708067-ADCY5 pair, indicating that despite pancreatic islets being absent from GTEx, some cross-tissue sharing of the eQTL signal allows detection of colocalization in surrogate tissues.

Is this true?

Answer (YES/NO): NO